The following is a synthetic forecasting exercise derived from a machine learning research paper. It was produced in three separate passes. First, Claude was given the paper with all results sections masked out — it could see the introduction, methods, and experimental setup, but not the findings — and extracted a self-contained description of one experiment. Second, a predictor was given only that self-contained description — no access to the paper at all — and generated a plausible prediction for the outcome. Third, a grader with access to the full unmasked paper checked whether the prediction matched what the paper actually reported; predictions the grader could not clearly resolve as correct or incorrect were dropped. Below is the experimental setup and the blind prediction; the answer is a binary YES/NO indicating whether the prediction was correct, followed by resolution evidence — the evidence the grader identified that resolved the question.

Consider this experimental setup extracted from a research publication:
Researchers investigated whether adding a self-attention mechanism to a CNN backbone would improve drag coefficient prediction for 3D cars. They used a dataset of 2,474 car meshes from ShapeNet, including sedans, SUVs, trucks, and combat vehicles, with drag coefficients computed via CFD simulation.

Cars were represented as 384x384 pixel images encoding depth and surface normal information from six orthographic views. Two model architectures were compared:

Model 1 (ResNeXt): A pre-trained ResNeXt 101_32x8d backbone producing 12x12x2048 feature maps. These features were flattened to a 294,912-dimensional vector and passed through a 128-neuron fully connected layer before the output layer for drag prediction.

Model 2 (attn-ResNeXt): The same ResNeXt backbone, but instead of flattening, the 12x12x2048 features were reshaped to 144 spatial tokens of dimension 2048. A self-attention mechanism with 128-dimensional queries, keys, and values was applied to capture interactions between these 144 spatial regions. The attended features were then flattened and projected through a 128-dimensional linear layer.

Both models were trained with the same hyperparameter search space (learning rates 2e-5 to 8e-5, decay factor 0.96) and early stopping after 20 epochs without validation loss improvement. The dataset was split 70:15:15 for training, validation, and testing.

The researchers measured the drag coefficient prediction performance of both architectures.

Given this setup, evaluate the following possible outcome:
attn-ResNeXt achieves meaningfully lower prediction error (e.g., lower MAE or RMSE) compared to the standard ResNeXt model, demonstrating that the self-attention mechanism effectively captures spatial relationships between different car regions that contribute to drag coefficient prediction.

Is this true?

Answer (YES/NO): YES